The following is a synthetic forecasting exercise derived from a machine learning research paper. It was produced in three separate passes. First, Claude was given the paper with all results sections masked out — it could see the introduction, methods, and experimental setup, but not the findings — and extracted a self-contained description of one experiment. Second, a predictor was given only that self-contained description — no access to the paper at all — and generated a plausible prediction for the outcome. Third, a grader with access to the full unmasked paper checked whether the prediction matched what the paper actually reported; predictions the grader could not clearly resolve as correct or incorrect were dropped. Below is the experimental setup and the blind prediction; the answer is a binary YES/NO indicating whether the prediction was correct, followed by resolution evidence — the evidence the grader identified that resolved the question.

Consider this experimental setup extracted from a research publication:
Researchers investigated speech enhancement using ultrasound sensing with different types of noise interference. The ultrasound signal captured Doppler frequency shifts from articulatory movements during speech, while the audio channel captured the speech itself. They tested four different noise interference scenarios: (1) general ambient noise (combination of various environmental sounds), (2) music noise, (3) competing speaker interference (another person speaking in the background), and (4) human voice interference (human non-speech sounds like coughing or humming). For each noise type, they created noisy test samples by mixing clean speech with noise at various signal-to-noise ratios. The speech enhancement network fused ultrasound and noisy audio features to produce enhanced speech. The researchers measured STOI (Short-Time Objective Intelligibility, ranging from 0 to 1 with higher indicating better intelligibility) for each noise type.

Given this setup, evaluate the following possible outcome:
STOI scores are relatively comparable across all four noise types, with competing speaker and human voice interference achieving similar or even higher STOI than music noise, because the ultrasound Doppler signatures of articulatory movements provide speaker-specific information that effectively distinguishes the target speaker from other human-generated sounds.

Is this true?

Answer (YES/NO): NO